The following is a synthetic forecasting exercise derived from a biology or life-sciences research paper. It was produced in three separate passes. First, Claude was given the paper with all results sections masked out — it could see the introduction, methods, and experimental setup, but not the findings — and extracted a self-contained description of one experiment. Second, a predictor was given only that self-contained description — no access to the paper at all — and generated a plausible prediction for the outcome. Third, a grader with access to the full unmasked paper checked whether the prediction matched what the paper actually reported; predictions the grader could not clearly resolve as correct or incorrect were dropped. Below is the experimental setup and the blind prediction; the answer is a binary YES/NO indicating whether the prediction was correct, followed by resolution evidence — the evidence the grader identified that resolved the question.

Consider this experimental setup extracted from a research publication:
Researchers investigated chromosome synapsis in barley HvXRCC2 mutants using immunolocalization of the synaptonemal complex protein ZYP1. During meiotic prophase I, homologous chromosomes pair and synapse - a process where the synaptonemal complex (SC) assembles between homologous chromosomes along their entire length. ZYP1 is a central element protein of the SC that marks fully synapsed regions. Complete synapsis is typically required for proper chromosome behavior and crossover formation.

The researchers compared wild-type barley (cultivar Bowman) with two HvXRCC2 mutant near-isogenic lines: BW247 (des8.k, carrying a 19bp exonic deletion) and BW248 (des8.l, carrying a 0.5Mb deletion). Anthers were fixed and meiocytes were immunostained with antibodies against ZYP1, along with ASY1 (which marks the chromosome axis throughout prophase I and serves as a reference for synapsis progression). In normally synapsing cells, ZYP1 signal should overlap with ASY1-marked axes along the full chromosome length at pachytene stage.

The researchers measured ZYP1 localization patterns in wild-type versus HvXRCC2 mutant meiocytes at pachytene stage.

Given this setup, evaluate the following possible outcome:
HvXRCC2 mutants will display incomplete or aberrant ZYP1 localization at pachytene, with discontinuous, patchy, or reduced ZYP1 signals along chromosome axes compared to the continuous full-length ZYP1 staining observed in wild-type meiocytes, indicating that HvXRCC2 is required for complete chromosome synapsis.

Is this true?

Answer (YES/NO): NO